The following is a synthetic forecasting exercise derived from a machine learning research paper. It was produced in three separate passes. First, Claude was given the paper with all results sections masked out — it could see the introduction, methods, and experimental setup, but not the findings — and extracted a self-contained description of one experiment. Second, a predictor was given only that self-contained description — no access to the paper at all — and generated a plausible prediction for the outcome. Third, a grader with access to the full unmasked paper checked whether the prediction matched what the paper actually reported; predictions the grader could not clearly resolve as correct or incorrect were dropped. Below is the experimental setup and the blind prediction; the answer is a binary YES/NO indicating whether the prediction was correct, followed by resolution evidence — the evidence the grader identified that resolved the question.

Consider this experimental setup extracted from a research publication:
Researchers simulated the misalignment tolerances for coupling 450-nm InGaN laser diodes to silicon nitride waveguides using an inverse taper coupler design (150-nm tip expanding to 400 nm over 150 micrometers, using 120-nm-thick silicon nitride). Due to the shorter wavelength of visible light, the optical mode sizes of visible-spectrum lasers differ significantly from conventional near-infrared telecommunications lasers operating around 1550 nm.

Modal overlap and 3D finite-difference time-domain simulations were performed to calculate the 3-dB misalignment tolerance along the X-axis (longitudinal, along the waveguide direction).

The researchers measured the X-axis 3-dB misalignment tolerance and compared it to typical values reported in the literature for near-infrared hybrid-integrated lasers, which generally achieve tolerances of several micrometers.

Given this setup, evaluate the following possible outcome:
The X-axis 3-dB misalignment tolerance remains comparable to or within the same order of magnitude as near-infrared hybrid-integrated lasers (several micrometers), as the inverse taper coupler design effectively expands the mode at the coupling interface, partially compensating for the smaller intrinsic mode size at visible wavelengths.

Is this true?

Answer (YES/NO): NO